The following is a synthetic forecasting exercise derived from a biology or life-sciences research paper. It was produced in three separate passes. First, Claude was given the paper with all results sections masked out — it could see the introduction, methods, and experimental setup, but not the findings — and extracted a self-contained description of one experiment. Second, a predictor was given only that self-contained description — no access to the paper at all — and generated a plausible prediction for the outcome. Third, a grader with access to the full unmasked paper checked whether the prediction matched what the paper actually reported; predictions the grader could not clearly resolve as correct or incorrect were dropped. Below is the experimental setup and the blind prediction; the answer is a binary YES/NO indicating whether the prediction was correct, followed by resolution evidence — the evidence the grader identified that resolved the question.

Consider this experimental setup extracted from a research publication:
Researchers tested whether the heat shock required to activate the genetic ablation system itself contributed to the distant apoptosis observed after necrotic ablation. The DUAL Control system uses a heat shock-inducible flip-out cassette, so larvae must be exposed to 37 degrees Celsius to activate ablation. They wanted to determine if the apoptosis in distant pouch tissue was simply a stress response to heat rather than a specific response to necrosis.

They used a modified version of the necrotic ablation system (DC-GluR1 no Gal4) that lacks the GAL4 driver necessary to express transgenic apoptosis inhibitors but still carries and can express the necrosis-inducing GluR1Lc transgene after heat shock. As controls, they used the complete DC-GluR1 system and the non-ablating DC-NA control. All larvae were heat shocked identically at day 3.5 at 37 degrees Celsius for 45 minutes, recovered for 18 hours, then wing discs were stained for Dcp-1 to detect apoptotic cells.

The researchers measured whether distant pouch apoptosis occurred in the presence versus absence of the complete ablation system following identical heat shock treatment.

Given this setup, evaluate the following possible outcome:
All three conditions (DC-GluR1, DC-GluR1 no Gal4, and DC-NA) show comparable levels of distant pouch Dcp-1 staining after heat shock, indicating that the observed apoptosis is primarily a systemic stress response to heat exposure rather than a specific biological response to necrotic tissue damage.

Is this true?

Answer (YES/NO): NO